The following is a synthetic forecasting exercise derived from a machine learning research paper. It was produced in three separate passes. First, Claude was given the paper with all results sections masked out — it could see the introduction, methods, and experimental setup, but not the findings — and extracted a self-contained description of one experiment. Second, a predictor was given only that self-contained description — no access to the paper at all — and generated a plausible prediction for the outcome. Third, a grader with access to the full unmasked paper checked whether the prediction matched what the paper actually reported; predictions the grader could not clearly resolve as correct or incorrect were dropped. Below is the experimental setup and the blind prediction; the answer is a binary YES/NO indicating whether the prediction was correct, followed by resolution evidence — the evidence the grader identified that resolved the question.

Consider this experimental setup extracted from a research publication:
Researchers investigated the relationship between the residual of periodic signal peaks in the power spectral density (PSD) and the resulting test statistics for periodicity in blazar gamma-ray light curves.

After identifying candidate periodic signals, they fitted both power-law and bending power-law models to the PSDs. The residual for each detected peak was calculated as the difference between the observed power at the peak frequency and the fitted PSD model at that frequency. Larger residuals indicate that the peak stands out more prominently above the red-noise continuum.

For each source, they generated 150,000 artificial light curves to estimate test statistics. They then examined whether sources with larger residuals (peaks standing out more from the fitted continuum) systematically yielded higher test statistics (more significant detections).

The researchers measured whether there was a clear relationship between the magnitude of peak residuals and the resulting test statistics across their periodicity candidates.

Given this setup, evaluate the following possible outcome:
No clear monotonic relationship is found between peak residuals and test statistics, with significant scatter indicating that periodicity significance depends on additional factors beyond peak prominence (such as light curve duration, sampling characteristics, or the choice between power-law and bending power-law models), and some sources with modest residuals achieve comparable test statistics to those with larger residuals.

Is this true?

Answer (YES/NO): YES